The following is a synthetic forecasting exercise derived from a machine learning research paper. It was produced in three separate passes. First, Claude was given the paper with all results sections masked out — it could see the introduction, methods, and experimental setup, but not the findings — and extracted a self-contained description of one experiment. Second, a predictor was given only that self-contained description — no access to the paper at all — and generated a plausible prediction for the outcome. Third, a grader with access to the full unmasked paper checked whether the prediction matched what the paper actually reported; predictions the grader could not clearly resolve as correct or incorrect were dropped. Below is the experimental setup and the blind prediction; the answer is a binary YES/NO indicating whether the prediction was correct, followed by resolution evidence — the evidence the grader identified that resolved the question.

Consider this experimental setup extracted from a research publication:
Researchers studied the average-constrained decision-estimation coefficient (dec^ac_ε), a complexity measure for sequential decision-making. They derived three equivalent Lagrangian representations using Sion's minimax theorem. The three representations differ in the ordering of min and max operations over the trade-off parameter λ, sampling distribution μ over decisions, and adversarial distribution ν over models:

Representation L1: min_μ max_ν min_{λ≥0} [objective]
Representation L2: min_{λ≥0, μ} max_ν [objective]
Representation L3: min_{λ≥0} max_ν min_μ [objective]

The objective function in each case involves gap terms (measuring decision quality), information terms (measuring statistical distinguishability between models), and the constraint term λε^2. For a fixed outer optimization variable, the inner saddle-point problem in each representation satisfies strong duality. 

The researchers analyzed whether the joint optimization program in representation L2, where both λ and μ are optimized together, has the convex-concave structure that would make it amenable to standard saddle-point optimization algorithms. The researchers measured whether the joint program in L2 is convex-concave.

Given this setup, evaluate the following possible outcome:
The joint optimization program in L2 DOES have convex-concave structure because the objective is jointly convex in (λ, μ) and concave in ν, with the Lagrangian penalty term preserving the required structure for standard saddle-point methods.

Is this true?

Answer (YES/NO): NO